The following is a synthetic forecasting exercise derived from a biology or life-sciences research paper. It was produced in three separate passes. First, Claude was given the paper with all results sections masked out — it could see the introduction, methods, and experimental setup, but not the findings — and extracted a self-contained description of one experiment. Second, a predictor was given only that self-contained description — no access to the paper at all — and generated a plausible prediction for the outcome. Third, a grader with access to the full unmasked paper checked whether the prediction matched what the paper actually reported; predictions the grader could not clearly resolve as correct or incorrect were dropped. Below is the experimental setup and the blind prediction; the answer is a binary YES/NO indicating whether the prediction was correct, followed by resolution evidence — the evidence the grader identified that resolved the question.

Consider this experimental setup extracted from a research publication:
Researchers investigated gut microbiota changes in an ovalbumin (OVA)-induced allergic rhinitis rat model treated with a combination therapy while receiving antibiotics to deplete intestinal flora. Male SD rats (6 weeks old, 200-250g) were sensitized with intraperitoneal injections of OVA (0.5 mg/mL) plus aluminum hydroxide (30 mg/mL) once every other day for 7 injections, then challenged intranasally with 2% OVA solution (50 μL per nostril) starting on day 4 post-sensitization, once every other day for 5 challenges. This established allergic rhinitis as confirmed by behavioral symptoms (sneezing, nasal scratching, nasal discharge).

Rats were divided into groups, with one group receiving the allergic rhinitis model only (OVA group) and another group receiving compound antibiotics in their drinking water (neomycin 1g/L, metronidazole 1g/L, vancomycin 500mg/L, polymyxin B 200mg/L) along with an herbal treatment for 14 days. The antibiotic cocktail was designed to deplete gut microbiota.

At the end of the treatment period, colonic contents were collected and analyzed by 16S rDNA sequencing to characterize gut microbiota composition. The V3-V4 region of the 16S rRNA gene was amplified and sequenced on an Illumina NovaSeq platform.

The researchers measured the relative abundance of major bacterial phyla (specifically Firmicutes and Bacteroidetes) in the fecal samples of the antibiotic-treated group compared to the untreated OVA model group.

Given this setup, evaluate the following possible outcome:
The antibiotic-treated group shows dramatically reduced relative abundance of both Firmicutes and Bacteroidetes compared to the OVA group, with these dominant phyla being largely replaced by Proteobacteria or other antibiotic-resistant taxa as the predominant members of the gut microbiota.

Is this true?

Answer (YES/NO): NO